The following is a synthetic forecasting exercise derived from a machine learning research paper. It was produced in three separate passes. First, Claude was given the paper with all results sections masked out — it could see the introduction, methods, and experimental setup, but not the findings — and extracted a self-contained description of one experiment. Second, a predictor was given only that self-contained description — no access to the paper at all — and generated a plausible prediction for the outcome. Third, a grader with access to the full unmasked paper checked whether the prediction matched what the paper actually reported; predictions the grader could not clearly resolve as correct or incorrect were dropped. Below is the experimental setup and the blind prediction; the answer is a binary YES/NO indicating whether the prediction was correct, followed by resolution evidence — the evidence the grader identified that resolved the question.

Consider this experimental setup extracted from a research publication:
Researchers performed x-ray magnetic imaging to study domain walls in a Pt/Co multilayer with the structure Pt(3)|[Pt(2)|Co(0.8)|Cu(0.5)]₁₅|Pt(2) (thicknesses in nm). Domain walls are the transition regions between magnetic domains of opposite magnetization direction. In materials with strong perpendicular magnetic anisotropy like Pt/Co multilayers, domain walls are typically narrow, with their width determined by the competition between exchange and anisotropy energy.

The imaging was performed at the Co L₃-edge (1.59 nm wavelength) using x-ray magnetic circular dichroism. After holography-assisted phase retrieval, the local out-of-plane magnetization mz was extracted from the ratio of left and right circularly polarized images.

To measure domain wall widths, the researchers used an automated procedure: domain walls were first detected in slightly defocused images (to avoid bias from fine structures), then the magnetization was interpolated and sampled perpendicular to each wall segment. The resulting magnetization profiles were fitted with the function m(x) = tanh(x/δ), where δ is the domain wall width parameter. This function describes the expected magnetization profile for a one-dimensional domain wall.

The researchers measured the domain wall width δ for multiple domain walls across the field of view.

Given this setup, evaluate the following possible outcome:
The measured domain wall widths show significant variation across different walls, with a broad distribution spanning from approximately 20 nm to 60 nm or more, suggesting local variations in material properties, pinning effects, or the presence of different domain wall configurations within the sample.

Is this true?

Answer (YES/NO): NO